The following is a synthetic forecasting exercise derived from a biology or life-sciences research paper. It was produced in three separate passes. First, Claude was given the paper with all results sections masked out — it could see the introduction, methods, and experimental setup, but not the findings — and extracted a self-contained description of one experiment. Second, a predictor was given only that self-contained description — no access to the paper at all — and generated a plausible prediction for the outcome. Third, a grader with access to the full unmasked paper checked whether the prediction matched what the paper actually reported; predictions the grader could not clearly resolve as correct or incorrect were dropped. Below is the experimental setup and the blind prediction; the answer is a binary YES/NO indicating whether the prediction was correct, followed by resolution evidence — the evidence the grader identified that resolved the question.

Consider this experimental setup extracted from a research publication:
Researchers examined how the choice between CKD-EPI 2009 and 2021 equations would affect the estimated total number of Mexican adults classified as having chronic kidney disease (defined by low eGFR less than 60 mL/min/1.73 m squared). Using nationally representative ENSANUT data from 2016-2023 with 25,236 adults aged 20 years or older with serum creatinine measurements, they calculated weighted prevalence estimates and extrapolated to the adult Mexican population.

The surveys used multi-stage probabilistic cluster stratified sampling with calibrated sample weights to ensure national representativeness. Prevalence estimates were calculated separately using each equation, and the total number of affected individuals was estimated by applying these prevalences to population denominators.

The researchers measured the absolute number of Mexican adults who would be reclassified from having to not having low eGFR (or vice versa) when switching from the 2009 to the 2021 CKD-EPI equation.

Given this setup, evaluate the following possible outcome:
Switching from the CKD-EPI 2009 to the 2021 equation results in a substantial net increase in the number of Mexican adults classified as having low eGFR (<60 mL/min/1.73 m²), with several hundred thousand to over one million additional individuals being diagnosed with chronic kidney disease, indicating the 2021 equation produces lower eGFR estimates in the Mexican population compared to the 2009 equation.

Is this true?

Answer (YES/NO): NO